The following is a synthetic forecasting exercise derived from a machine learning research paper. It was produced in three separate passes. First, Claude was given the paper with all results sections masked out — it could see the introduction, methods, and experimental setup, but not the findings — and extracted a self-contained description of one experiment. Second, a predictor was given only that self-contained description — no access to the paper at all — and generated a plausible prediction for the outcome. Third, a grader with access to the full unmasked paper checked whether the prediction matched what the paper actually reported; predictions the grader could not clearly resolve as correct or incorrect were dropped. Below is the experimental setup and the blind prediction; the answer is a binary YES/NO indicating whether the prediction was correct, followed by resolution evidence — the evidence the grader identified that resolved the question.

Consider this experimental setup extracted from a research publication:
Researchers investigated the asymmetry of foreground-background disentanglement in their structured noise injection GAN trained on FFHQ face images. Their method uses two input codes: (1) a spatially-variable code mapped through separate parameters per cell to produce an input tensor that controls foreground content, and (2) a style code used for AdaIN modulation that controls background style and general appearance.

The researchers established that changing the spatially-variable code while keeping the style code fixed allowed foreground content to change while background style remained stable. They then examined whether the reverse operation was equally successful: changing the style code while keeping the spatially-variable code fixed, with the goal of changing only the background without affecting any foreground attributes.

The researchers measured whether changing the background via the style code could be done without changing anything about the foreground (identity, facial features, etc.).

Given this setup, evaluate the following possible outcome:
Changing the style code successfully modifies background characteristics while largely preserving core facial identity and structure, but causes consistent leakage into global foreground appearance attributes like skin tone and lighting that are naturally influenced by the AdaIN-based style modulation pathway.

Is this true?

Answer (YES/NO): NO